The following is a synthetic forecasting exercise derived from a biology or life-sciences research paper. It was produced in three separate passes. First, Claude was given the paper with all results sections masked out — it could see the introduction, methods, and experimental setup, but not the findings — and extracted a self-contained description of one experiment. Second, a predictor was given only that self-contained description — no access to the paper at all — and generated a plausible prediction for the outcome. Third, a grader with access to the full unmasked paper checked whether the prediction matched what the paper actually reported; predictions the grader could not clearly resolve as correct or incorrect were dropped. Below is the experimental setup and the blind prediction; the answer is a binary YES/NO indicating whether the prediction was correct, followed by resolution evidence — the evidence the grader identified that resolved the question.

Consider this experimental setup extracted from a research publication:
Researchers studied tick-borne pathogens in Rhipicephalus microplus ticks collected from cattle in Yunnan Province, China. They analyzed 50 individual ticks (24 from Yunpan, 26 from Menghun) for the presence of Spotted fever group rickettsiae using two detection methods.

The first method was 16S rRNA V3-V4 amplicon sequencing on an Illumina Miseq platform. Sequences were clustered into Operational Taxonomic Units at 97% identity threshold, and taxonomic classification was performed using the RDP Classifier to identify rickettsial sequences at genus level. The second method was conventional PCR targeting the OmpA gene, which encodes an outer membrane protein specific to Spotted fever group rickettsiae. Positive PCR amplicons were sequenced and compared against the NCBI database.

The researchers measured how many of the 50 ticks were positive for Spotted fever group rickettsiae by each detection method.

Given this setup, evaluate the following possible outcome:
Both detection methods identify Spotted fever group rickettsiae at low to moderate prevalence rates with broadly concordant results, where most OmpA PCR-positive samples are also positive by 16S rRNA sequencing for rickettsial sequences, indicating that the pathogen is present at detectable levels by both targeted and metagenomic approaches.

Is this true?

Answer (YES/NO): NO